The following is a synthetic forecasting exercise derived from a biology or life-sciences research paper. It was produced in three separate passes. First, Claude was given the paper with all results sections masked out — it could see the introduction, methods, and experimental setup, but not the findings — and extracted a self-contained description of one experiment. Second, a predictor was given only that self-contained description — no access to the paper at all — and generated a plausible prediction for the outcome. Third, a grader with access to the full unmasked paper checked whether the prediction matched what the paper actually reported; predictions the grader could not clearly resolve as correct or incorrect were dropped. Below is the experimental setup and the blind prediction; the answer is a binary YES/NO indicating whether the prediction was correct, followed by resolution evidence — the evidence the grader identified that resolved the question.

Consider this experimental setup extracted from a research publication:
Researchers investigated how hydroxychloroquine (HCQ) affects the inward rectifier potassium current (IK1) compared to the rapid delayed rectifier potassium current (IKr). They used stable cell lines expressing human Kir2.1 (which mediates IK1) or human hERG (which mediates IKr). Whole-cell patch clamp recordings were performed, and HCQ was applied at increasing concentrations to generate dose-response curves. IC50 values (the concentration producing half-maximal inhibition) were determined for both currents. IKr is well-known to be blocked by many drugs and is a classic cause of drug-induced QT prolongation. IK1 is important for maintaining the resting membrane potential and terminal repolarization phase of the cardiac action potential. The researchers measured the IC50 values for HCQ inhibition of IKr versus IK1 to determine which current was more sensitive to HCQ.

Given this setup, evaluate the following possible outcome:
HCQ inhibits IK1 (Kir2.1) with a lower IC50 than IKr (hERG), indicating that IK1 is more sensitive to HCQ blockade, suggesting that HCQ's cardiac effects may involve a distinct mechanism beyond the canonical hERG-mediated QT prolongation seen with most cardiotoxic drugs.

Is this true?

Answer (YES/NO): NO